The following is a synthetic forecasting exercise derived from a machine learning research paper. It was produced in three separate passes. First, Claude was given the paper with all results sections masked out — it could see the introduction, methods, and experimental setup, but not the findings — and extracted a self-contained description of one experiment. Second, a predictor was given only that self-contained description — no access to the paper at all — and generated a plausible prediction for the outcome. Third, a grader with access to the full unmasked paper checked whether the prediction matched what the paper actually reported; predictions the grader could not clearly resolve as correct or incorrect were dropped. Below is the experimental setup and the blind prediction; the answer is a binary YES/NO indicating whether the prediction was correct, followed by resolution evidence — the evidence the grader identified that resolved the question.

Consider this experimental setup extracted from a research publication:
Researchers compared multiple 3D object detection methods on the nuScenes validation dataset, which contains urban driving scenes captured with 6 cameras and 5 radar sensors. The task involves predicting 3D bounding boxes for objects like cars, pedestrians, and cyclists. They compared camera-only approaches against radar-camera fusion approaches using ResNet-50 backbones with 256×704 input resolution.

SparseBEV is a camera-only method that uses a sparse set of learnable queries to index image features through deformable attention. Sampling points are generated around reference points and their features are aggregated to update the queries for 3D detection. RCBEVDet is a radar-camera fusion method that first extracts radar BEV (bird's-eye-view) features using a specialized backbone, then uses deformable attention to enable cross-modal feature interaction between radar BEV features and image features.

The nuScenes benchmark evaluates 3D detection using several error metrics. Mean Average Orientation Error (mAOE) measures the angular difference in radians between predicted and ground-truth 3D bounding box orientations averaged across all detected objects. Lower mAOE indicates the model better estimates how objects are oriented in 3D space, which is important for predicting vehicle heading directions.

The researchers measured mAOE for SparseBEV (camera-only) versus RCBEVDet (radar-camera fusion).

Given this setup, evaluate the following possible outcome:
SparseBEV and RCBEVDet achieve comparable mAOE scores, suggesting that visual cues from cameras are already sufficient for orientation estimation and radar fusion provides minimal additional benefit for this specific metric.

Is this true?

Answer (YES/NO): NO